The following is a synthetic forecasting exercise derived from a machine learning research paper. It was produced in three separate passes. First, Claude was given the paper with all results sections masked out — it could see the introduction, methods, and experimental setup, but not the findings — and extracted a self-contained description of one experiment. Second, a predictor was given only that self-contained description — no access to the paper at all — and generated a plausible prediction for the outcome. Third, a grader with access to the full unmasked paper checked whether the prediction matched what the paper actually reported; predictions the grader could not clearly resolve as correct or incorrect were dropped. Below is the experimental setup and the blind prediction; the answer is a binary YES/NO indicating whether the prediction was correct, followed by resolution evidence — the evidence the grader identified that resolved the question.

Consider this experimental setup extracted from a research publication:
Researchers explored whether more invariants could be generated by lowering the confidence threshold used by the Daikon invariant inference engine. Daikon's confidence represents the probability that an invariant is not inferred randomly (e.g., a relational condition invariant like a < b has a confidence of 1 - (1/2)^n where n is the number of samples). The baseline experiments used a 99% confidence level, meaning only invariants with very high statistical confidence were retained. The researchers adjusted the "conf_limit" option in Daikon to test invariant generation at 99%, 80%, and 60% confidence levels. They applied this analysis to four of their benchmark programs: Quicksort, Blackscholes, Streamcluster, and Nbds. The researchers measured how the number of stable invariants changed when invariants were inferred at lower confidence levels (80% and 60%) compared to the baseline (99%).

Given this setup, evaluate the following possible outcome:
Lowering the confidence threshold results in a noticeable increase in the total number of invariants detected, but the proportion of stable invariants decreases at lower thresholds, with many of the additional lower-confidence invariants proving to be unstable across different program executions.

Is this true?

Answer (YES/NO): NO